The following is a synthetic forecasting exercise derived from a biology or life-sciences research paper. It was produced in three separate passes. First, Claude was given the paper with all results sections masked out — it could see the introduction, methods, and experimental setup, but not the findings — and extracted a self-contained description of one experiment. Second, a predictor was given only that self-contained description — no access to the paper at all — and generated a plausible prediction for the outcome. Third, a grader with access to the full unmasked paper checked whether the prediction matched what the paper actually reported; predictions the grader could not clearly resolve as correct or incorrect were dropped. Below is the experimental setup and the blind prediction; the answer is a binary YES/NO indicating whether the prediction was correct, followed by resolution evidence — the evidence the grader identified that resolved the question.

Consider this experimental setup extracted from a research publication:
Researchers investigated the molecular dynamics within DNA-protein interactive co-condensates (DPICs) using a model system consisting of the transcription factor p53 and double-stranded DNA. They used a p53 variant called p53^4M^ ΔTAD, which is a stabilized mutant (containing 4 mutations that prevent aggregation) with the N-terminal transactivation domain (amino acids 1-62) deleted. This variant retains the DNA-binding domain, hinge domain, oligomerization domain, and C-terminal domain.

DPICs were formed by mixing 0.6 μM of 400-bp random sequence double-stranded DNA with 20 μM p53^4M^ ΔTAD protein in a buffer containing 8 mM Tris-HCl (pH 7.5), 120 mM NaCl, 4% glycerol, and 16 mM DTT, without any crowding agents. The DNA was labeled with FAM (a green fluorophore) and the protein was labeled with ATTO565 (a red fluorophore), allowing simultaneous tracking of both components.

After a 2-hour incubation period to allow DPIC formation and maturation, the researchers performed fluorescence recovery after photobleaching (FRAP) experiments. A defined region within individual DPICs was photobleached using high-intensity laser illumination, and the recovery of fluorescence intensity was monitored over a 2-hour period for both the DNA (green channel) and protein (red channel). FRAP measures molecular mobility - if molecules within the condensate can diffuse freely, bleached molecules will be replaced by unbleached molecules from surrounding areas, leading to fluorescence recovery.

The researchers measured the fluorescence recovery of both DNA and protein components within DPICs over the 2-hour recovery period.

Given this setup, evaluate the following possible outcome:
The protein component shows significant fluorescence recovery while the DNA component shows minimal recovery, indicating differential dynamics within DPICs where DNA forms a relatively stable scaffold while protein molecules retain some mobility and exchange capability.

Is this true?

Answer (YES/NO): YES